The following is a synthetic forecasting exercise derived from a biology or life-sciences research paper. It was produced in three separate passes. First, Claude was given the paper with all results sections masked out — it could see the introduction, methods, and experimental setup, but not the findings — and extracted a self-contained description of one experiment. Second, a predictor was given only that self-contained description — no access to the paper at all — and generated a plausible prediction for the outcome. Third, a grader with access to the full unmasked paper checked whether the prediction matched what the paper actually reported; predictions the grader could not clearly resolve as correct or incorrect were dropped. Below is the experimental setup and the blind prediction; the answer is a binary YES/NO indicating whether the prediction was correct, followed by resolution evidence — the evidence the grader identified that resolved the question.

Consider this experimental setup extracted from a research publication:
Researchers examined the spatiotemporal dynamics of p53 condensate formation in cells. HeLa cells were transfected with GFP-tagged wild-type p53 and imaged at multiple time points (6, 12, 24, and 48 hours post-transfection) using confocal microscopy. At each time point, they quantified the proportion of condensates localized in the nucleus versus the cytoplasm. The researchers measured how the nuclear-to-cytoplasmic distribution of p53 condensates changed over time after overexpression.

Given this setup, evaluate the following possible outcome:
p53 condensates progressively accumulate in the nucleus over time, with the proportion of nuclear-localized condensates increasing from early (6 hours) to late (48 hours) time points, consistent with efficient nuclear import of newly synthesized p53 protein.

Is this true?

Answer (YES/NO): NO